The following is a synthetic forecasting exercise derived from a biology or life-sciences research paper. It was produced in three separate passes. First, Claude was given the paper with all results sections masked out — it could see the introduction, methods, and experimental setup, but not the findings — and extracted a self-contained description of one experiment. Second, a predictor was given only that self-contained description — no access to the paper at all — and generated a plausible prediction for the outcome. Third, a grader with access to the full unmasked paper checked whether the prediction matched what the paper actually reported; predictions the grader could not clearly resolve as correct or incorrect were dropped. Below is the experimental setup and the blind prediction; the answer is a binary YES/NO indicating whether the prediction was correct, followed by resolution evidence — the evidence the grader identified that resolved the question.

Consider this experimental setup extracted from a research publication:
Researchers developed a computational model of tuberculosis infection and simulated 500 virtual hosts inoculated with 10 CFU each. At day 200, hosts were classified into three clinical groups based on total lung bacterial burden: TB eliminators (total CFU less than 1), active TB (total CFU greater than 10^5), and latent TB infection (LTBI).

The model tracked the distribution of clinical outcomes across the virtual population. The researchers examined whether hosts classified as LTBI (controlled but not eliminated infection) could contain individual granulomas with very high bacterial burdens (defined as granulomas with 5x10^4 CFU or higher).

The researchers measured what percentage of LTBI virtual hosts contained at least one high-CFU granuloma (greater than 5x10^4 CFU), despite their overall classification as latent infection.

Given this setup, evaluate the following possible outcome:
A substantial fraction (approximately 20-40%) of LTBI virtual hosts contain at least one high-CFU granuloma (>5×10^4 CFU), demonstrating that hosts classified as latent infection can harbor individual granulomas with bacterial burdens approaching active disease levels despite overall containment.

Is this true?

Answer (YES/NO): NO